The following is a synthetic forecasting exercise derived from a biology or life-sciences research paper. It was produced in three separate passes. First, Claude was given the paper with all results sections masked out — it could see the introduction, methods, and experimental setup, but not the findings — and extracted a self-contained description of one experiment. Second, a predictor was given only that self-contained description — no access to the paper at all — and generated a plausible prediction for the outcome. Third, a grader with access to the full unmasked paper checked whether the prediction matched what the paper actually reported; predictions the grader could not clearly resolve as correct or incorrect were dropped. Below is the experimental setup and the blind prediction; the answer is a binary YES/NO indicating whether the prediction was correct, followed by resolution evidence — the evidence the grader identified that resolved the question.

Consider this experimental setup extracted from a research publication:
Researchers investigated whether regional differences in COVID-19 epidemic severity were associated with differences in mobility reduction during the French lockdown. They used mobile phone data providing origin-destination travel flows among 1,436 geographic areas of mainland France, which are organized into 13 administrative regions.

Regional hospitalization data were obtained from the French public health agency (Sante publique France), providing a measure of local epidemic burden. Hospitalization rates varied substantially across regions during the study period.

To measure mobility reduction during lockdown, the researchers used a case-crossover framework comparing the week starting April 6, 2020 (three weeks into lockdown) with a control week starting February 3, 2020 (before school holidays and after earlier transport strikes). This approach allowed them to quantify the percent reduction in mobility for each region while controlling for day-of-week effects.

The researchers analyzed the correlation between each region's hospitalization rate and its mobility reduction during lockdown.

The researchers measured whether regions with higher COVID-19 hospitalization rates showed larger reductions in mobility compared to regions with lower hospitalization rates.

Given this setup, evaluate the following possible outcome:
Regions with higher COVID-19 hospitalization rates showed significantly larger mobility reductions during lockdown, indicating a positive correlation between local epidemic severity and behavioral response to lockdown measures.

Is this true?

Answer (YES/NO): YES